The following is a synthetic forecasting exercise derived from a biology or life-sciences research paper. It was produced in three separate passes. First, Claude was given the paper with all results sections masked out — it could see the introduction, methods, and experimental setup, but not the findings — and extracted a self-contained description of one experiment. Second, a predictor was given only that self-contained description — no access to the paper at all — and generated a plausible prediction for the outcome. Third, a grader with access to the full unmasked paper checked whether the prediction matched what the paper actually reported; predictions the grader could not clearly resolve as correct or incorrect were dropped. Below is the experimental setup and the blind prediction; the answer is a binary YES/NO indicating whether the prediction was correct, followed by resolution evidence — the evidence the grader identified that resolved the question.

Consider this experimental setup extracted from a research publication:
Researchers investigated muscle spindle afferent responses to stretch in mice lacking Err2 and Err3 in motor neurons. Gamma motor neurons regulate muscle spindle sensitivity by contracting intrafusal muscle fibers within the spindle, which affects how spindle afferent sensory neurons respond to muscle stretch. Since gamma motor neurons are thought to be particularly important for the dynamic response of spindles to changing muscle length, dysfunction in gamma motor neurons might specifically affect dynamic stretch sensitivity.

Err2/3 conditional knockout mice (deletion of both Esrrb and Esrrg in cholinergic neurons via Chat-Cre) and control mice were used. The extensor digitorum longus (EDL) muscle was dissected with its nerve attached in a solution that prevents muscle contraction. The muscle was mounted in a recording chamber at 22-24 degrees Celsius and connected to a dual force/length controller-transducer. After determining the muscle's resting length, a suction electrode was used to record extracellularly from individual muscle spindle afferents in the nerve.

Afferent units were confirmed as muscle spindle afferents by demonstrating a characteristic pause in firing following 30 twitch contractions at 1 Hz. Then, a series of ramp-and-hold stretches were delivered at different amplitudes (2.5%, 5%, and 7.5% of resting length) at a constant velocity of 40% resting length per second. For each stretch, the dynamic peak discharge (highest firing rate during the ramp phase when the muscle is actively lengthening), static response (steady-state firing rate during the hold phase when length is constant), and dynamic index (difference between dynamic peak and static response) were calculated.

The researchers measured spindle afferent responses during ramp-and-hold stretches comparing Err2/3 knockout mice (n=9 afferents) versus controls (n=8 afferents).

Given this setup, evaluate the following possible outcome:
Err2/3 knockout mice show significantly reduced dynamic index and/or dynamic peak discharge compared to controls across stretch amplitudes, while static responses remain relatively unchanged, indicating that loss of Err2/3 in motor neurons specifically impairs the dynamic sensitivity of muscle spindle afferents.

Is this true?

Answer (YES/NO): NO